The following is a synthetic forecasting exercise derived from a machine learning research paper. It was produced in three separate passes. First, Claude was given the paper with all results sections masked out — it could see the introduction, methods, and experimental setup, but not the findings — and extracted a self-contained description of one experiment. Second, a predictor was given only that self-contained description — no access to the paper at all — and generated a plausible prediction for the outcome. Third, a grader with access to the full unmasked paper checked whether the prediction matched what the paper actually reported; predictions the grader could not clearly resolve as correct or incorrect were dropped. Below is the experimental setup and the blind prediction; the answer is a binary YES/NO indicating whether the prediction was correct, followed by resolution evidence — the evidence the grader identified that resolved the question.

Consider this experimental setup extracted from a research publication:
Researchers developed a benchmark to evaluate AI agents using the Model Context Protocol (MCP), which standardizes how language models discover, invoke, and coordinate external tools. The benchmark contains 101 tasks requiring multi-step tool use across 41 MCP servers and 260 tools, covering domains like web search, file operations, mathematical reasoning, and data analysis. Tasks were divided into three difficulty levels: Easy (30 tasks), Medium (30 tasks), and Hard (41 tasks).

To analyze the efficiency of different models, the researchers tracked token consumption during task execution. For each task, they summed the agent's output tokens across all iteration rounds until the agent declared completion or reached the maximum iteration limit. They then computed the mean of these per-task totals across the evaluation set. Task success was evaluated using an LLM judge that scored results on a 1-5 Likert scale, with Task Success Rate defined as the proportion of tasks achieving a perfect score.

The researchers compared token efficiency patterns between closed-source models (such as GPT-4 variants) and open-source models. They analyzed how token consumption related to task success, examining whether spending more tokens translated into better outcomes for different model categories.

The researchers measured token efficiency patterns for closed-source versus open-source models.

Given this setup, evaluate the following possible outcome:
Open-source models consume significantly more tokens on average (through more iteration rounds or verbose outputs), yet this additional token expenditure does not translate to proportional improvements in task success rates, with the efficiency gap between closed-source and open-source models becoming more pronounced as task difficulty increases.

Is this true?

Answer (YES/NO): NO